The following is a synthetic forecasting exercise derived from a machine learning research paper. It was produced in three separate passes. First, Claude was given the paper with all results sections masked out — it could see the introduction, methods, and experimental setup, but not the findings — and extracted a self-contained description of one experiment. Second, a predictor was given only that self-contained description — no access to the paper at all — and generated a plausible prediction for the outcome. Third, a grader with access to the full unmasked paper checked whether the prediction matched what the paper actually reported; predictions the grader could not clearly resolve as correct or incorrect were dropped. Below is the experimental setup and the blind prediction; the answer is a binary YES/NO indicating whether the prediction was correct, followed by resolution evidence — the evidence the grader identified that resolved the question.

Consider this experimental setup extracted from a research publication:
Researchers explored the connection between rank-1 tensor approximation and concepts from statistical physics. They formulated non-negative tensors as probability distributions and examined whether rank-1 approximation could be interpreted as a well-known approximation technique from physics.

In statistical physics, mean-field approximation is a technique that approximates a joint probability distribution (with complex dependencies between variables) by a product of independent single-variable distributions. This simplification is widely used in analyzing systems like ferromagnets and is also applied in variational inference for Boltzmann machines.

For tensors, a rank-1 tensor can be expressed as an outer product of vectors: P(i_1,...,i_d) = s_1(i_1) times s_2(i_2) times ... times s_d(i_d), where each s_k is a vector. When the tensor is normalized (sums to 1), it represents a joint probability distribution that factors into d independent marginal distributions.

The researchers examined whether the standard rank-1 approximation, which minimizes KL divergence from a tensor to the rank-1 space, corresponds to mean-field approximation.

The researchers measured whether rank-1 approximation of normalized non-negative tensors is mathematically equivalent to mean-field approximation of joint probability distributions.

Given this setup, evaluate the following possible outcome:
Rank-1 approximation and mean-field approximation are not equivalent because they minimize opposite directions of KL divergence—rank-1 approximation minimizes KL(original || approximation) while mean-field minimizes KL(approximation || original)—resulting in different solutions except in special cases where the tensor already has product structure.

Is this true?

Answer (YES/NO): NO